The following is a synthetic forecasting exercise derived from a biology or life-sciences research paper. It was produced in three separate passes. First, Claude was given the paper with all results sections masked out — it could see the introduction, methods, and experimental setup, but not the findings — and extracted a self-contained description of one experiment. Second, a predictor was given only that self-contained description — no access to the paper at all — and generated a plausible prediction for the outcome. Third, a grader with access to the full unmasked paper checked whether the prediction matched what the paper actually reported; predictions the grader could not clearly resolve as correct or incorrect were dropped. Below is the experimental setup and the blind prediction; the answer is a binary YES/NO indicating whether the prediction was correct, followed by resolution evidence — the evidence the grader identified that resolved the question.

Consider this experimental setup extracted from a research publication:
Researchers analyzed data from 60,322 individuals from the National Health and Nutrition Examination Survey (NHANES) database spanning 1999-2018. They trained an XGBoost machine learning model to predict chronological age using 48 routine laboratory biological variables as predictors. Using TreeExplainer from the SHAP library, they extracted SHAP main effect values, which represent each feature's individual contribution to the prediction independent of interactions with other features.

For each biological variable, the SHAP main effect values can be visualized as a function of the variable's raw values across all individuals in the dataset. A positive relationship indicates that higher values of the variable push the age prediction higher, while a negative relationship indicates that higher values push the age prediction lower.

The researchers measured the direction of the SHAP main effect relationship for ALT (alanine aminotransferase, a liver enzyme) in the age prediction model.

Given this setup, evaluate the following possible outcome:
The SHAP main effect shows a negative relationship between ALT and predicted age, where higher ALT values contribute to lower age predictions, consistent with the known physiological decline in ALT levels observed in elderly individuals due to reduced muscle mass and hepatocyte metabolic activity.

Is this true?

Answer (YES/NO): YES